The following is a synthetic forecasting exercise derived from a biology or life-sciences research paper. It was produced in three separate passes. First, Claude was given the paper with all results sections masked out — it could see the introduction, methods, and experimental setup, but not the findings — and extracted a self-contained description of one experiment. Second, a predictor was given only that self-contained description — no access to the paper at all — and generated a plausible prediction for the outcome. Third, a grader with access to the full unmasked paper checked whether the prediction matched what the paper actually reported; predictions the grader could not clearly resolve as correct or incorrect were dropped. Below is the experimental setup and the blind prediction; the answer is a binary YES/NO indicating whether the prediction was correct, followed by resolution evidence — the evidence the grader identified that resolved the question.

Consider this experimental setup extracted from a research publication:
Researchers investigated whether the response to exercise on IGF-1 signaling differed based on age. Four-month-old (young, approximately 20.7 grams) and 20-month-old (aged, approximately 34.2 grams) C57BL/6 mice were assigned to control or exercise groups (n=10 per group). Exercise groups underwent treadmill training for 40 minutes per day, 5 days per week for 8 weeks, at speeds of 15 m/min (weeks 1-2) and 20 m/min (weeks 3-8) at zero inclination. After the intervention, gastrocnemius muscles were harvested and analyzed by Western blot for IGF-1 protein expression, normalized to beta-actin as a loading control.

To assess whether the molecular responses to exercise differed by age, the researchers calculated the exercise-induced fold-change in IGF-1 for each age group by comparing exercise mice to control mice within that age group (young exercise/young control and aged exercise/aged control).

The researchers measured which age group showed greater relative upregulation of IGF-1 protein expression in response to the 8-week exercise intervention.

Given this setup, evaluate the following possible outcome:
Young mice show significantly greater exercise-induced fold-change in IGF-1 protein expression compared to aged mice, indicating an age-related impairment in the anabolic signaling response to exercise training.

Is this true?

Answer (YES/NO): NO